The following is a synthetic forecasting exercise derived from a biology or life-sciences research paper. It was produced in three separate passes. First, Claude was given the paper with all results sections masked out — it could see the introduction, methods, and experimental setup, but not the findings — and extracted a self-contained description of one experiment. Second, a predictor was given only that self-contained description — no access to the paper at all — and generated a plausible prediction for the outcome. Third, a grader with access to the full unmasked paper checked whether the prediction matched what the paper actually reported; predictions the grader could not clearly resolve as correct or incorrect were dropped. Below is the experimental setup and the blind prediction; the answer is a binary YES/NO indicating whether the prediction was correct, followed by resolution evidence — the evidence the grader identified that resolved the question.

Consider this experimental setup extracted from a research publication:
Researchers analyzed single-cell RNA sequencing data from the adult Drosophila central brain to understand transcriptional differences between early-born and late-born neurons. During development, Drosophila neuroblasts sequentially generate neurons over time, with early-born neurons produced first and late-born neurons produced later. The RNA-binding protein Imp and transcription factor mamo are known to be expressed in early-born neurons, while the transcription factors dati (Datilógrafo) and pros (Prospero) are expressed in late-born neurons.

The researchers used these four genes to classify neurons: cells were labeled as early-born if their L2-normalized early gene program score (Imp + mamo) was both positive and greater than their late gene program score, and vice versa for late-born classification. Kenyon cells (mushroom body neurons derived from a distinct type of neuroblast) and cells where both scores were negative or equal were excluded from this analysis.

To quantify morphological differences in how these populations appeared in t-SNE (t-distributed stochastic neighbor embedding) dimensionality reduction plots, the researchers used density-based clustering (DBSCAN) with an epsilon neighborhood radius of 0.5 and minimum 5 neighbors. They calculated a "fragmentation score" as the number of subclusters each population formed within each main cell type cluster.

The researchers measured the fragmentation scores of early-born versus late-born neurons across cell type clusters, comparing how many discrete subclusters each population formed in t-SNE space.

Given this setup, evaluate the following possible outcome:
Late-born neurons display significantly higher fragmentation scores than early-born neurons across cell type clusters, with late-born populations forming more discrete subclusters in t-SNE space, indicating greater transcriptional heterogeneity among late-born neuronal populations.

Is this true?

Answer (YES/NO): NO